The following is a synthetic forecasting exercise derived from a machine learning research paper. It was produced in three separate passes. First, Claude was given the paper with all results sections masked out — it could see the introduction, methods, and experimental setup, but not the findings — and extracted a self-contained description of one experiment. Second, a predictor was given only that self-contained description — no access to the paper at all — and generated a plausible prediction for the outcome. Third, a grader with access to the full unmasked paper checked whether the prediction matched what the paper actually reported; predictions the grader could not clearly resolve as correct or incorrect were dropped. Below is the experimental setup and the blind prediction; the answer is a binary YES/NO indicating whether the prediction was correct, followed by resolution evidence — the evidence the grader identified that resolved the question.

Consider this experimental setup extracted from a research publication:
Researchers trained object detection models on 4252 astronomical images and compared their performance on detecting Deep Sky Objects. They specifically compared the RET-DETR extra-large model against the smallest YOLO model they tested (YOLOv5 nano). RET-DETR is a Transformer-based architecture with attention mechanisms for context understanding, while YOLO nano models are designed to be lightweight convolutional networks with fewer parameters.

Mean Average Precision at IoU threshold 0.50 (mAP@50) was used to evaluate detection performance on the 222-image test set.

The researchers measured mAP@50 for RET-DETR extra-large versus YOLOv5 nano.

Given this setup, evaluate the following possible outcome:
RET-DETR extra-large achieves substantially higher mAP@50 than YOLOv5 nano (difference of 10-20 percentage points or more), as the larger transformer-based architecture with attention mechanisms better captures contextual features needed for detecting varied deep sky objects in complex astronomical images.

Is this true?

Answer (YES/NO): NO